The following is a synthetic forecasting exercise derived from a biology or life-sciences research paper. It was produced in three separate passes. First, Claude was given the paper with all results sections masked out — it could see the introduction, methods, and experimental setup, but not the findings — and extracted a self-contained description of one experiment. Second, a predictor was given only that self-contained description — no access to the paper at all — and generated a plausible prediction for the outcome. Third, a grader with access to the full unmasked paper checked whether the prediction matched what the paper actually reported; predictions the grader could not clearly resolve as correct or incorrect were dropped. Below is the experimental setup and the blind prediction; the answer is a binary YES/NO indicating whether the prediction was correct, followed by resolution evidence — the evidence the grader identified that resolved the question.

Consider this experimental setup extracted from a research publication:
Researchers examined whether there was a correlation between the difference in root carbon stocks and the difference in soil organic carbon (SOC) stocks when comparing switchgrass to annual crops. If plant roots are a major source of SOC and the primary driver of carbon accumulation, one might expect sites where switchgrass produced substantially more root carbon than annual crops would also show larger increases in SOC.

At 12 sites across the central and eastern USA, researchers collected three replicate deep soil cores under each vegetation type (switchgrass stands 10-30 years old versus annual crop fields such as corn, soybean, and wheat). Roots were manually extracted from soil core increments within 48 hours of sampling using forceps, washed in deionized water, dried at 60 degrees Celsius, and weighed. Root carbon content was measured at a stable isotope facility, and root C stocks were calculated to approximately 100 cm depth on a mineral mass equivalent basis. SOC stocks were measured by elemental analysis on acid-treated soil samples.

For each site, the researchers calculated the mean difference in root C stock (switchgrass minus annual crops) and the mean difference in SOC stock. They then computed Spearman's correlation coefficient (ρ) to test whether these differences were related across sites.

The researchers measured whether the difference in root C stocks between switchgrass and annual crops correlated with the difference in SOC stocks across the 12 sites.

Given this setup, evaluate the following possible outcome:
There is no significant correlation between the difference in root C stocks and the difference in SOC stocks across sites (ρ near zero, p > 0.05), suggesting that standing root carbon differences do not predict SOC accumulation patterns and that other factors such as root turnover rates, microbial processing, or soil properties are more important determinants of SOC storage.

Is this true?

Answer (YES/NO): YES